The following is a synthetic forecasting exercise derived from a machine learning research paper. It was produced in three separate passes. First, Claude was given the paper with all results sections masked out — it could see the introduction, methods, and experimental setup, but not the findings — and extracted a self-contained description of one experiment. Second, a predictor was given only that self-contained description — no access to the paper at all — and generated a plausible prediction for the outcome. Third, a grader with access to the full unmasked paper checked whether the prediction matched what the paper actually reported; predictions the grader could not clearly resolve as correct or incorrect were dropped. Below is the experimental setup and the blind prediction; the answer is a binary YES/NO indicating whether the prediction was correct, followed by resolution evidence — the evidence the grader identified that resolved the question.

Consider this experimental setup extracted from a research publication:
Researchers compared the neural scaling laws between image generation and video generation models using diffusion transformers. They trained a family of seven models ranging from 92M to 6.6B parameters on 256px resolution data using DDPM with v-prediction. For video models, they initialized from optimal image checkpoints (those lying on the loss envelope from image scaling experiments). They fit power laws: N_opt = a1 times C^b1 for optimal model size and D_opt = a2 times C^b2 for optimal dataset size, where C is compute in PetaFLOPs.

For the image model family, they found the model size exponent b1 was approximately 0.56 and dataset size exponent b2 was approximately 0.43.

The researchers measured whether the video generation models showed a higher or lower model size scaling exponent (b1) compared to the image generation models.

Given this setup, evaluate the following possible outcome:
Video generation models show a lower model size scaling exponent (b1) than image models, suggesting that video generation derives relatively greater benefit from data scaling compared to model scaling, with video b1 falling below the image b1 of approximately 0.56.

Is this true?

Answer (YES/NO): YES